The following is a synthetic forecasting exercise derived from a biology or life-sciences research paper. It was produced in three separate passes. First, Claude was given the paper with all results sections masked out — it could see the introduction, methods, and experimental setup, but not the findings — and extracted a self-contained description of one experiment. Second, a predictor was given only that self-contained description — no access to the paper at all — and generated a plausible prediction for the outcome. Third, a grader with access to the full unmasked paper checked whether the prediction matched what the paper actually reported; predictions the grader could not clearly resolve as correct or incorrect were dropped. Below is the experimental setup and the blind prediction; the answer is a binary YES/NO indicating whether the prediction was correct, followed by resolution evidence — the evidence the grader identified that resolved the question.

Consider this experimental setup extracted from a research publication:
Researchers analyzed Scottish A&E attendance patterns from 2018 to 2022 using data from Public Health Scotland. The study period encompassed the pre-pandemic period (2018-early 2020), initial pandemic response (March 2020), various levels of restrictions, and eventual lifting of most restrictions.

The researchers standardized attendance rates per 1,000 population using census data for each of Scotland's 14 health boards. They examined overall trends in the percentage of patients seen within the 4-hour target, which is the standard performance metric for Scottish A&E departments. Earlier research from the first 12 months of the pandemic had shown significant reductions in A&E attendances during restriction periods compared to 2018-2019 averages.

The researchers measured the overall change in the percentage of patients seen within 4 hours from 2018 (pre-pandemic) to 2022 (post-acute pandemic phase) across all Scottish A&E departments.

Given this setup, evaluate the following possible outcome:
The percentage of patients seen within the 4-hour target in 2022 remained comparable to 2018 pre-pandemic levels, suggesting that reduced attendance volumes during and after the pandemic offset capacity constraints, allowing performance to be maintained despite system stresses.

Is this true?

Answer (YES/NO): NO